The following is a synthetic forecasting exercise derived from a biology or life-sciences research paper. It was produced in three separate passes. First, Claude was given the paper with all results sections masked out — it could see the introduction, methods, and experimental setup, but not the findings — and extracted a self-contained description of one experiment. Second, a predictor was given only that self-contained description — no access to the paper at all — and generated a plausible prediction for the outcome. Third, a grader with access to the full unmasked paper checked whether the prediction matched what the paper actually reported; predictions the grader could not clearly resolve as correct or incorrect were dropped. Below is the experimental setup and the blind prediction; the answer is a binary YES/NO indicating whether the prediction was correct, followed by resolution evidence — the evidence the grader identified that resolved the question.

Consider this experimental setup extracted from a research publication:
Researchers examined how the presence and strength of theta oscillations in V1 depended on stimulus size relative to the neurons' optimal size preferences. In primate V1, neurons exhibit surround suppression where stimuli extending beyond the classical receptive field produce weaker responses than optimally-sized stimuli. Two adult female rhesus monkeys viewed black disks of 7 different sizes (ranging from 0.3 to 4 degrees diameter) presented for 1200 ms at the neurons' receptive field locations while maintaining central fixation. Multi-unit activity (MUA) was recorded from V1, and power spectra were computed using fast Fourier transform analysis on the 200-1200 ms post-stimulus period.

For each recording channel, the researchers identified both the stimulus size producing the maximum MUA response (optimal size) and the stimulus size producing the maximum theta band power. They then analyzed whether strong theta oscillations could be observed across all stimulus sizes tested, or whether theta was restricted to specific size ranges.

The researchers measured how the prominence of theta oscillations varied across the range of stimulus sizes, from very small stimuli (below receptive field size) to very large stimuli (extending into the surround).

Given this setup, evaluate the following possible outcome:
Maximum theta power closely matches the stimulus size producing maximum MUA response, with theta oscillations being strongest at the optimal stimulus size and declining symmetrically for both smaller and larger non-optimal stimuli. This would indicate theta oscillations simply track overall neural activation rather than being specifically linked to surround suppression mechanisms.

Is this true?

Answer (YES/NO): YES